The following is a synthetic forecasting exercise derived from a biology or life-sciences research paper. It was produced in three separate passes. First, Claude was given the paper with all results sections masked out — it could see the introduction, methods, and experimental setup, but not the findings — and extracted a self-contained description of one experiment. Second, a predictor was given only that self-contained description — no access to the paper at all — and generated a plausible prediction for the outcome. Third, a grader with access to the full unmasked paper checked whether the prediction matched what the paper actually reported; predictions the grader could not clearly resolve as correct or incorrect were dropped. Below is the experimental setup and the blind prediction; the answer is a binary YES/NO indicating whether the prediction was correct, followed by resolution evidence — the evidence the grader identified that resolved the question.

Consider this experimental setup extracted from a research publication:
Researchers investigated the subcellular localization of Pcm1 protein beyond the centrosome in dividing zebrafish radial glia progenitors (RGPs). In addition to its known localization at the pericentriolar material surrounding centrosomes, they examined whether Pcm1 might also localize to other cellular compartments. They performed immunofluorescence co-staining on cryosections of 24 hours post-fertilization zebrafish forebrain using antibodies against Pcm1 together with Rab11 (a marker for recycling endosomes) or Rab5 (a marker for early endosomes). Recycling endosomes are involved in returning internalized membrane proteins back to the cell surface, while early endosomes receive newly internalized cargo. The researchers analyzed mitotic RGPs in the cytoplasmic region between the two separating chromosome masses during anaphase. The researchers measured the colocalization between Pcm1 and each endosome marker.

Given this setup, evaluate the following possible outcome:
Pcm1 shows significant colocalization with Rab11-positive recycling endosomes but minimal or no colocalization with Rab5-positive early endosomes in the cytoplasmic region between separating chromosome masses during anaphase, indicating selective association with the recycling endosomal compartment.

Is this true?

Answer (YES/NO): NO